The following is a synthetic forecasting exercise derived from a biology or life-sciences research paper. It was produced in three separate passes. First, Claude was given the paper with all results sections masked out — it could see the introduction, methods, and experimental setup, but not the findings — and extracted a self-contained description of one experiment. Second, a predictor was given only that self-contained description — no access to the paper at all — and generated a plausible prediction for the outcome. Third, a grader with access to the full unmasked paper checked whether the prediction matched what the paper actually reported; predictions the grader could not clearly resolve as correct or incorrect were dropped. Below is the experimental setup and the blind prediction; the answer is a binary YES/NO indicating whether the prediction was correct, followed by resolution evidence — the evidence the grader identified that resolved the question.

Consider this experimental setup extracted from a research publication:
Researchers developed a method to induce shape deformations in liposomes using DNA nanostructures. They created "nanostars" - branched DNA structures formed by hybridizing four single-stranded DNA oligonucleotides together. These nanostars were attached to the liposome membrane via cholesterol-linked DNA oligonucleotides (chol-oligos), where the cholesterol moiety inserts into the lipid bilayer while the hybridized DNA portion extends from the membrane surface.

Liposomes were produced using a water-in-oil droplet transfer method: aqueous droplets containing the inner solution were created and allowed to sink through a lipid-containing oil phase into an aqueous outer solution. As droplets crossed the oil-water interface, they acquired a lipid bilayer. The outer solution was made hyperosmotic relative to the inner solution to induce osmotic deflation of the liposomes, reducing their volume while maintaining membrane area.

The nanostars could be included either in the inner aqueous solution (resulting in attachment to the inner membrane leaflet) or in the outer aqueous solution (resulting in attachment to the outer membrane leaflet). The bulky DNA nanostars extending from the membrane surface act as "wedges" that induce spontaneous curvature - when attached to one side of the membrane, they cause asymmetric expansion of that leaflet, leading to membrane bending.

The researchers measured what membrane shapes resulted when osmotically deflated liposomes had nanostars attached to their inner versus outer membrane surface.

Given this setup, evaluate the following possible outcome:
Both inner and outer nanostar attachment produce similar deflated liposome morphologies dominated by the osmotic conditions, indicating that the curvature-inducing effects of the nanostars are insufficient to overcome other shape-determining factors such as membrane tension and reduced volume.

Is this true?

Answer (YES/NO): NO